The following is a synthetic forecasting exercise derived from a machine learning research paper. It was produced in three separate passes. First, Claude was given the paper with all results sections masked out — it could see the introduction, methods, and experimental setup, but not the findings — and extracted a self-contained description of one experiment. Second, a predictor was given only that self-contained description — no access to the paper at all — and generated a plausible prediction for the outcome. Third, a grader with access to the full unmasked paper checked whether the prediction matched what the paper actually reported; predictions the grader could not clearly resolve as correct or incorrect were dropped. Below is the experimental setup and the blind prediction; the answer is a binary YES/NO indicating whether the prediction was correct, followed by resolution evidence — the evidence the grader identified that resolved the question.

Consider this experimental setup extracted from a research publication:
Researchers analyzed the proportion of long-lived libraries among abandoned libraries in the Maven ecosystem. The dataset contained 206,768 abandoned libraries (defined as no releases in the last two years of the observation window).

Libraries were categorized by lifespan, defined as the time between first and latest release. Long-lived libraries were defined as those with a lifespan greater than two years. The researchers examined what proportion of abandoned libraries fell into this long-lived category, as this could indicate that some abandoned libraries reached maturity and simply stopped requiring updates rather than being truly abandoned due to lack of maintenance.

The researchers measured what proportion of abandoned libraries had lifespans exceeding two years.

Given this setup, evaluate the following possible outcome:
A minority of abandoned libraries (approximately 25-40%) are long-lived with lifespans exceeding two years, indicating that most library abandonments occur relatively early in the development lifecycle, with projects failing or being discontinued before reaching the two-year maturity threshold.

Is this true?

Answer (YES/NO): NO